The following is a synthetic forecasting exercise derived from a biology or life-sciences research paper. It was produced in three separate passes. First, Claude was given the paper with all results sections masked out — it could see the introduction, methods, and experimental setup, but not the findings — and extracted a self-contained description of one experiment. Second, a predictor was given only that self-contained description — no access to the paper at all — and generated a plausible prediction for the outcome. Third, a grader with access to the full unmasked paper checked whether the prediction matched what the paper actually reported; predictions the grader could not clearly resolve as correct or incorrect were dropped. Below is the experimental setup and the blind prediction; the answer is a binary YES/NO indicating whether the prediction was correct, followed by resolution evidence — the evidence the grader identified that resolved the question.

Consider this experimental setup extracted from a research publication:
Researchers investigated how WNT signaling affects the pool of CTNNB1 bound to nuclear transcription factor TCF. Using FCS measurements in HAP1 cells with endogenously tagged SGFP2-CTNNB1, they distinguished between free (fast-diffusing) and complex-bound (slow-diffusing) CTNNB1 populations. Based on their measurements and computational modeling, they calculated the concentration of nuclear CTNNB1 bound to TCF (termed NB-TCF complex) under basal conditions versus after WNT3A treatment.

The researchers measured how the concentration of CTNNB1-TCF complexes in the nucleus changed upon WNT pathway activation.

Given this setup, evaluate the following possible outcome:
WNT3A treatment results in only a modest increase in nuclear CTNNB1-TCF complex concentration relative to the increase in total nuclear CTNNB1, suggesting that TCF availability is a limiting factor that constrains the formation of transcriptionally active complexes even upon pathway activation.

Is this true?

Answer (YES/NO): NO